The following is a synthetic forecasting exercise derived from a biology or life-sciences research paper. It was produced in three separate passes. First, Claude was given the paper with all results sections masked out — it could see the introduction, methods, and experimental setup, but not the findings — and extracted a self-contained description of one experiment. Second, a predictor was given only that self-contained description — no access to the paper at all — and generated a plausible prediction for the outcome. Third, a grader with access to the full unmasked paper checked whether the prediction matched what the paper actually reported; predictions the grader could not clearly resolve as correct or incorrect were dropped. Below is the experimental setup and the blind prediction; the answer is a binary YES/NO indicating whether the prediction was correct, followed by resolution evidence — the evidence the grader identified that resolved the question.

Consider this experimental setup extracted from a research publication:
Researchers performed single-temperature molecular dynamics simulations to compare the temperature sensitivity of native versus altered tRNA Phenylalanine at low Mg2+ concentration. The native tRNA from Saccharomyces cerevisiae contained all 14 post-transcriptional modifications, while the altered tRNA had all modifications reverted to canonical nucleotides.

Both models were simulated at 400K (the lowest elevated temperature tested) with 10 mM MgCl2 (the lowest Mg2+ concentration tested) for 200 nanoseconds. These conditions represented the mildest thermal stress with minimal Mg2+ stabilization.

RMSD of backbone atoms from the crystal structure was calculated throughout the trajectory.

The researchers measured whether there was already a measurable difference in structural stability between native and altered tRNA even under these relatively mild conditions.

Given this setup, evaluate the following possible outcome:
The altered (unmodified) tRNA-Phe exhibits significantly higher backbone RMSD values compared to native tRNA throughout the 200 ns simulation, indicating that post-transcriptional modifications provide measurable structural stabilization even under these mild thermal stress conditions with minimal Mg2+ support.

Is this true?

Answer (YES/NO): NO